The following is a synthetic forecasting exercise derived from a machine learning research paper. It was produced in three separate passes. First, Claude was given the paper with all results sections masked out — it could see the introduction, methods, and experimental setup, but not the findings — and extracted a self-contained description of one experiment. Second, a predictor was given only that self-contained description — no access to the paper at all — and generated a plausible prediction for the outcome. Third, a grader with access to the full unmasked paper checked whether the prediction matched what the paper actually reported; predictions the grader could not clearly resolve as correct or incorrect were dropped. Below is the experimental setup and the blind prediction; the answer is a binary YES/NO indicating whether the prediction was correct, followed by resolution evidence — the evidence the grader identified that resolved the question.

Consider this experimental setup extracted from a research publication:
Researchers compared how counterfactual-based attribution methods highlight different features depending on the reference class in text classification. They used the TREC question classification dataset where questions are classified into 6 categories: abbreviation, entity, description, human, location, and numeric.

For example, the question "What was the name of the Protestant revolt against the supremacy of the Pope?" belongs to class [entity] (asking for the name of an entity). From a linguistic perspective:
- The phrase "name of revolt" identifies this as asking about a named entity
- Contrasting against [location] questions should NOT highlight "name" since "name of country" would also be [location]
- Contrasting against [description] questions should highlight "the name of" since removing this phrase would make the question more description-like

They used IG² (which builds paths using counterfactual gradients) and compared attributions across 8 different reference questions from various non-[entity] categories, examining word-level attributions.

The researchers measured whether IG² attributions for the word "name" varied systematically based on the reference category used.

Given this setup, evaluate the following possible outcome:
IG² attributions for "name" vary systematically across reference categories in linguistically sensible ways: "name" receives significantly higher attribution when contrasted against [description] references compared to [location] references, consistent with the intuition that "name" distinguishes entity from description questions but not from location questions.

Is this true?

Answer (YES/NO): YES